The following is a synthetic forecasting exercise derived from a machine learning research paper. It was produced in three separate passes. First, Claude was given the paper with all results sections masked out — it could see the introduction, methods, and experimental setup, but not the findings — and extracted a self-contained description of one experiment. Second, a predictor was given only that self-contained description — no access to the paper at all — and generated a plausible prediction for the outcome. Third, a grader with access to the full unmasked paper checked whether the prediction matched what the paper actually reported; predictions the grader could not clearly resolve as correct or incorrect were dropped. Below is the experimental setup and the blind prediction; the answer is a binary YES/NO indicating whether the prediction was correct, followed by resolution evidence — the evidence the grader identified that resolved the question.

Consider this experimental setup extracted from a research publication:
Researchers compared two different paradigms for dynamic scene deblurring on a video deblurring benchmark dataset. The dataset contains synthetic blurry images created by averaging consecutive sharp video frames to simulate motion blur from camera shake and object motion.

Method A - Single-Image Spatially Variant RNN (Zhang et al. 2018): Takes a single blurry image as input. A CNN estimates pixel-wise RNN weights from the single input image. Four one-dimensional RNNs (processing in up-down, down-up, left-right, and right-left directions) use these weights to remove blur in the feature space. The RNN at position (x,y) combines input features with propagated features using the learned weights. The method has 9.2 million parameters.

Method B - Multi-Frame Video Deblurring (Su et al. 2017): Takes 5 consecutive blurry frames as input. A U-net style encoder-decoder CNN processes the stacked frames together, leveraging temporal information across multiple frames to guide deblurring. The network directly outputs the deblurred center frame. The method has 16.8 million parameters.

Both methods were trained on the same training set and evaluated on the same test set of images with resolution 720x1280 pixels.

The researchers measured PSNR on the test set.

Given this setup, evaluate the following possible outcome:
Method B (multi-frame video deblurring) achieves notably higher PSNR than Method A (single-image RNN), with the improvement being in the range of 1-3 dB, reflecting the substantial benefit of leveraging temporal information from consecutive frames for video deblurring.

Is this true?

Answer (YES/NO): NO